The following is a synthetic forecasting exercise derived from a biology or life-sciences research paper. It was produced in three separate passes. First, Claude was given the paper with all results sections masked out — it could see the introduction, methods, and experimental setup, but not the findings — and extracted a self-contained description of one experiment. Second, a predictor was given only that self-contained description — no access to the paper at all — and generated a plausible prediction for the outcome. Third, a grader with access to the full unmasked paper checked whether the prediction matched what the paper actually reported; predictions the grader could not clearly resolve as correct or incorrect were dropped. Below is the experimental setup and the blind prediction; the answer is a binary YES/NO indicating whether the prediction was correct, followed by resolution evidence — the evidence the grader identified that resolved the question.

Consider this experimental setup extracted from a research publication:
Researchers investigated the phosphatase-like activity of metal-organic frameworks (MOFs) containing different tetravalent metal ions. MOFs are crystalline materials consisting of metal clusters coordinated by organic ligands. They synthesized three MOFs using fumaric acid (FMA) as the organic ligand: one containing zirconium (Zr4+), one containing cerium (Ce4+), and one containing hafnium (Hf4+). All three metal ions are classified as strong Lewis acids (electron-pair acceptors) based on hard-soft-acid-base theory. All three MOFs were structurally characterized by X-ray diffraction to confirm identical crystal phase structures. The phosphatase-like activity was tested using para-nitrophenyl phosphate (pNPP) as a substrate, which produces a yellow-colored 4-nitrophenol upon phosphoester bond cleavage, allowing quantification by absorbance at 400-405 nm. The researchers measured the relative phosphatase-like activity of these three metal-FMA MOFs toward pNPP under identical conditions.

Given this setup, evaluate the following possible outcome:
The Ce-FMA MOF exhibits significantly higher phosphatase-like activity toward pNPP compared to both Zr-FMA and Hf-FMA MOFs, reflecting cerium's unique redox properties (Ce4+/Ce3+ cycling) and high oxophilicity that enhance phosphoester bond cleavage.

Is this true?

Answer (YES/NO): NO